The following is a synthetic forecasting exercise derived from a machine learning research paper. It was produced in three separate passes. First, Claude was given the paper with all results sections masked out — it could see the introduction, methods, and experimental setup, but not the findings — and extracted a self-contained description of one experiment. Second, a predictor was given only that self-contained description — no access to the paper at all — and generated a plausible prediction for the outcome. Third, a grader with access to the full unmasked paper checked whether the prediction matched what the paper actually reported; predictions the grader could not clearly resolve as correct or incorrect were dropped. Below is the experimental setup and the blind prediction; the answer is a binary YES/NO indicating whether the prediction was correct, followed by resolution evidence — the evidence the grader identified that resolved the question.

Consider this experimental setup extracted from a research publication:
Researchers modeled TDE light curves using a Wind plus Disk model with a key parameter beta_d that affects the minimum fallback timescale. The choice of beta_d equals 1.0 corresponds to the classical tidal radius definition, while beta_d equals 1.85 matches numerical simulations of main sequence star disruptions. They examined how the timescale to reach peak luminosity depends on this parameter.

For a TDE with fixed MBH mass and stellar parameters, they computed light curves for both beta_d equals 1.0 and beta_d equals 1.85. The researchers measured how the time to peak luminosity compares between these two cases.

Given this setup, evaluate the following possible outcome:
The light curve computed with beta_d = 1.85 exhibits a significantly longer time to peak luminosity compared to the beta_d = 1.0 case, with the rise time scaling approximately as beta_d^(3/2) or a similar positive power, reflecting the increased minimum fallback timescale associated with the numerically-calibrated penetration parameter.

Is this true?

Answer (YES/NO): NO